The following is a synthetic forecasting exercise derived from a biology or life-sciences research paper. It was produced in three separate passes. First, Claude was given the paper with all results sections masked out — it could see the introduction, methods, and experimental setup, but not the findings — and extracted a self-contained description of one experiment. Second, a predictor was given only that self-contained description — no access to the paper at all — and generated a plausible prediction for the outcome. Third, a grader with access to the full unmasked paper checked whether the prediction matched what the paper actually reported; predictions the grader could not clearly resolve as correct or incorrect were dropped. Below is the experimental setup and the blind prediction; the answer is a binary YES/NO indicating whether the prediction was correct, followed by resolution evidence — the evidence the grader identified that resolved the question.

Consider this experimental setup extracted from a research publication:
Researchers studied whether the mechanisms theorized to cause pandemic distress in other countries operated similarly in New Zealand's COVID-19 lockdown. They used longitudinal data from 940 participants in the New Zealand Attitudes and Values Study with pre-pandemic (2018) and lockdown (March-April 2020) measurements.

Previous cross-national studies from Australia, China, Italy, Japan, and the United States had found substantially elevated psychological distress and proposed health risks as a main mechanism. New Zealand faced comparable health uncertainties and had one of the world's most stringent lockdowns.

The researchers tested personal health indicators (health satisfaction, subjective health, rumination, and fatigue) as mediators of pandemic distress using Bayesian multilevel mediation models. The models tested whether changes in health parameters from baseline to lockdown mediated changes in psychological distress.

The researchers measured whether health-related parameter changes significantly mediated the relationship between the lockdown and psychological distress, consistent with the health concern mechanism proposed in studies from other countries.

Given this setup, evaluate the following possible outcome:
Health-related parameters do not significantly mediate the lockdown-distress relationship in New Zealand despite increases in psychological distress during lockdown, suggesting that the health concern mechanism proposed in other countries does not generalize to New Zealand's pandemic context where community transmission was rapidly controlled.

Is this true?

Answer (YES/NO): NO